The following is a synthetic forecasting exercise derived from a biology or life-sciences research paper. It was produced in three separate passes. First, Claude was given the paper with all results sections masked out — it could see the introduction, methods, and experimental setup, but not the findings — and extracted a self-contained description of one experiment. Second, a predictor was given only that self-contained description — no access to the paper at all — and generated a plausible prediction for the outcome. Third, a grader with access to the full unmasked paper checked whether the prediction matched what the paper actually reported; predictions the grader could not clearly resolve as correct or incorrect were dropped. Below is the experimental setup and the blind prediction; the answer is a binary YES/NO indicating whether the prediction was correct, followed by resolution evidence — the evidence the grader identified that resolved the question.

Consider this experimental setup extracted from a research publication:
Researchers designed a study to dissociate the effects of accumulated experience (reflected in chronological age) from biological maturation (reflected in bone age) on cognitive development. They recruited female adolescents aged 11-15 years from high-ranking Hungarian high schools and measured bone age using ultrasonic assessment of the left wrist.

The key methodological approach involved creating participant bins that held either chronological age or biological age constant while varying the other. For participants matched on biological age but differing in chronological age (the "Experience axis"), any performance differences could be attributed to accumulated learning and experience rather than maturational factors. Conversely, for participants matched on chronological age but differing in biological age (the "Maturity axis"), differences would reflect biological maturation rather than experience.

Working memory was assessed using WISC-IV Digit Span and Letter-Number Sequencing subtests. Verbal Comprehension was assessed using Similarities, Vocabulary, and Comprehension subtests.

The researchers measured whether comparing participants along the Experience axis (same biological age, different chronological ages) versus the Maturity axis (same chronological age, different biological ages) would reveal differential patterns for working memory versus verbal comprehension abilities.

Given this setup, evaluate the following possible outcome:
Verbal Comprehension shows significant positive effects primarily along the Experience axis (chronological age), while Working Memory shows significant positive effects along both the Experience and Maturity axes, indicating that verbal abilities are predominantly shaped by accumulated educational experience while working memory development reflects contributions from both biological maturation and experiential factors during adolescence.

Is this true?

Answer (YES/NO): NO